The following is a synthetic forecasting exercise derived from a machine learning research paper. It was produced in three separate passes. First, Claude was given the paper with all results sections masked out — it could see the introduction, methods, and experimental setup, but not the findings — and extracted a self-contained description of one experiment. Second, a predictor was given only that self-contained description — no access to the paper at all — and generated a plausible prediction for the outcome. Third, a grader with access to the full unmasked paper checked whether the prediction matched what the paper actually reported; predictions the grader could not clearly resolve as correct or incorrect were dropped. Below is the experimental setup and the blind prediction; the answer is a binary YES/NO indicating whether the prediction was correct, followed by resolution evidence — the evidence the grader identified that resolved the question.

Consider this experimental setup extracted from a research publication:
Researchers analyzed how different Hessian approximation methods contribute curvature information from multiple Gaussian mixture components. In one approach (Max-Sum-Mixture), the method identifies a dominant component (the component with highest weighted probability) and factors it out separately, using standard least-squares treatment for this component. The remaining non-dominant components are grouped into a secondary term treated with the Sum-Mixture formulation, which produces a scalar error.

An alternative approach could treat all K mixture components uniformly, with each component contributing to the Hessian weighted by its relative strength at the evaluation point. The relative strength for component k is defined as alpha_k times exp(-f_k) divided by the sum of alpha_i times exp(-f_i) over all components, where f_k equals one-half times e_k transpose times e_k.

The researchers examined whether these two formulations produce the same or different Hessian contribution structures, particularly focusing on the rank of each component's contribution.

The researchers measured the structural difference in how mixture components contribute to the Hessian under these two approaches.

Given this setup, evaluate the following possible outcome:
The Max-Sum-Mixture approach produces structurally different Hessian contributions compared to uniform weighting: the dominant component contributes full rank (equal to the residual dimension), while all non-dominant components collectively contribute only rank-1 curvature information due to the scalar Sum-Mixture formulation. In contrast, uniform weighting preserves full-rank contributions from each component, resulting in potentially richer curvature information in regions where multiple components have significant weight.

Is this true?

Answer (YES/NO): YES